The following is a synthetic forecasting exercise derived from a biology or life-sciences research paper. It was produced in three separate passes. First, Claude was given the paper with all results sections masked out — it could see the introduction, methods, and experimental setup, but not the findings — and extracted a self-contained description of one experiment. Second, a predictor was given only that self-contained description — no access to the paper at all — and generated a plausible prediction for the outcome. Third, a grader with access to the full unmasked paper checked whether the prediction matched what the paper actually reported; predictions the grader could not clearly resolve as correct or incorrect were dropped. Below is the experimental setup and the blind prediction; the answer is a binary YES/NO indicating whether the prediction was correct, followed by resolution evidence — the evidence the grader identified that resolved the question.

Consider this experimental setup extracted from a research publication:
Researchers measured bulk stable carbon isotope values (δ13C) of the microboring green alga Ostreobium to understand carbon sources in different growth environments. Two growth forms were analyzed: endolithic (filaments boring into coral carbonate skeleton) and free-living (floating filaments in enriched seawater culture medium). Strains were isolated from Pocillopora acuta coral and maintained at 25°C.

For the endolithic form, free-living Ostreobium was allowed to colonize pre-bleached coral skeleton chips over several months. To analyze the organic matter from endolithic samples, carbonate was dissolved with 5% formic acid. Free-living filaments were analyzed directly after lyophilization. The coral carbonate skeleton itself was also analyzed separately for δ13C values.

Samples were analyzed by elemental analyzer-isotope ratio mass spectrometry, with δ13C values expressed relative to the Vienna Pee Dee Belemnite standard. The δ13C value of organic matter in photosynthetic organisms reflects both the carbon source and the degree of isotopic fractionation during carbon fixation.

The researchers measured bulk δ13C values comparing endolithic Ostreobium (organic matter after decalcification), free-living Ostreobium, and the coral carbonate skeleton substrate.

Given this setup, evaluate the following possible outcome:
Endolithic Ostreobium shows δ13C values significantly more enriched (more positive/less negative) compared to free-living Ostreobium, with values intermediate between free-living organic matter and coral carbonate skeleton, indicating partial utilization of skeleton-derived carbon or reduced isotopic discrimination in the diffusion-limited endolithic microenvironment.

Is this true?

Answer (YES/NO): NO